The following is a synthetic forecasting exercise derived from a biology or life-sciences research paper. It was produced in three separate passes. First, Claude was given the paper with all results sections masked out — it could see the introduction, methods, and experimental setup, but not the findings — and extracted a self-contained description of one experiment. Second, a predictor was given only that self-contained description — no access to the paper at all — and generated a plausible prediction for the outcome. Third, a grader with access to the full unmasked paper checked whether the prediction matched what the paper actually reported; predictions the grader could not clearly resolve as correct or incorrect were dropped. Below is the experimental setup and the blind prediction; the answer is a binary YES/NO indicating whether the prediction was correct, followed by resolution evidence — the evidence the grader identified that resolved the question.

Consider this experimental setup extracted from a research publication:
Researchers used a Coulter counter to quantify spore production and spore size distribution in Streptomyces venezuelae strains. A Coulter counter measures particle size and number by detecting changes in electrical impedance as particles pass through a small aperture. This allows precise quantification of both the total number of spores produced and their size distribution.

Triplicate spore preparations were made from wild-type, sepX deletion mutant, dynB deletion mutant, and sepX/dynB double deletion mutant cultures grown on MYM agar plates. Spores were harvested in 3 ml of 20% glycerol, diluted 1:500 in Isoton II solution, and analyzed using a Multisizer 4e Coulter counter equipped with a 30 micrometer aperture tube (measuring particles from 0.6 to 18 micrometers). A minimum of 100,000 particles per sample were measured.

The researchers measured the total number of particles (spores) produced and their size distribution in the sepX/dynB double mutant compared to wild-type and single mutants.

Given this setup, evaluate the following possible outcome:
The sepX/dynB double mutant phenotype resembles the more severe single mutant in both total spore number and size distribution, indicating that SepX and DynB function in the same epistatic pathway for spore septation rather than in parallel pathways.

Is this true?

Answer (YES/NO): NO